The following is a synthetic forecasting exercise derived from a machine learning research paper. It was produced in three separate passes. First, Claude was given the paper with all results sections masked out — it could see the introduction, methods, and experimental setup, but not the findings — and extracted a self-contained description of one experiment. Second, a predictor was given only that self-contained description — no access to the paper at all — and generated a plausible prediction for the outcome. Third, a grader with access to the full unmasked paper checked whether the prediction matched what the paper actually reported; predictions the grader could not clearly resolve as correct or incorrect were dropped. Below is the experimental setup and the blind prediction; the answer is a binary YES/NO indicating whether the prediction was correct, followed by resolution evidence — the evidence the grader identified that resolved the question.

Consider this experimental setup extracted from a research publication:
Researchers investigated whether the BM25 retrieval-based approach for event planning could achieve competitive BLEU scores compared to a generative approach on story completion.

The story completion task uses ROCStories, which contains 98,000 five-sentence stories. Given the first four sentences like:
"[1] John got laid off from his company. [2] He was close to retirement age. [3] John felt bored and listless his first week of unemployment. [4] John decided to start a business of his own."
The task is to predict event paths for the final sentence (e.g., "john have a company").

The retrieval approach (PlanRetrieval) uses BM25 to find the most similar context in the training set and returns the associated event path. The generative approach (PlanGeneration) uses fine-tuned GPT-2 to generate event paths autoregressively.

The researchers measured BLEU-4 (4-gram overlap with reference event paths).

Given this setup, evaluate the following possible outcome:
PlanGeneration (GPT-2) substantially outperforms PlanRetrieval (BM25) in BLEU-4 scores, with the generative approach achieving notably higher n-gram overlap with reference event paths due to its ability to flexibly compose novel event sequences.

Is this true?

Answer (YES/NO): YES